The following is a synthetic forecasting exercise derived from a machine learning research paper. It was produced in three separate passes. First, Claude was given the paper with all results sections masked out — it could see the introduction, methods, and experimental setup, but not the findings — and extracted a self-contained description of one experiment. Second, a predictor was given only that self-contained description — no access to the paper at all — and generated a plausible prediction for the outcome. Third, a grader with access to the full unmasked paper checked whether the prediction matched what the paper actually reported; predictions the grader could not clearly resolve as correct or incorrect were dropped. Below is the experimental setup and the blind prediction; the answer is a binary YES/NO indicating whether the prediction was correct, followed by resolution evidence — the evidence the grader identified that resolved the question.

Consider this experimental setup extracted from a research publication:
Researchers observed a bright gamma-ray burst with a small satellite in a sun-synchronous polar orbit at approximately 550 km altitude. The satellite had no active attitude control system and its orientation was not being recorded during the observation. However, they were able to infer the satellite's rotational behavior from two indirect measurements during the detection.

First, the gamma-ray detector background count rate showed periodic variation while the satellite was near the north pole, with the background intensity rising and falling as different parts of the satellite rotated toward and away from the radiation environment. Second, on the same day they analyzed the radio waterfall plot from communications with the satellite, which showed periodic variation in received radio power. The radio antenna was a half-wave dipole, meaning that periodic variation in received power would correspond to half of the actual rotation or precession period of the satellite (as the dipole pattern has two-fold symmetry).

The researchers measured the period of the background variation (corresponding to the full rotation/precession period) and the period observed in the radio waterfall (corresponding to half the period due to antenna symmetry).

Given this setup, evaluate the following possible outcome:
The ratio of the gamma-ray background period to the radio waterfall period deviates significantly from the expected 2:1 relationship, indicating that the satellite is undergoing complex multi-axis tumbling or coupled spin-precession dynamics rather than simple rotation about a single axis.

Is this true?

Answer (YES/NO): NO